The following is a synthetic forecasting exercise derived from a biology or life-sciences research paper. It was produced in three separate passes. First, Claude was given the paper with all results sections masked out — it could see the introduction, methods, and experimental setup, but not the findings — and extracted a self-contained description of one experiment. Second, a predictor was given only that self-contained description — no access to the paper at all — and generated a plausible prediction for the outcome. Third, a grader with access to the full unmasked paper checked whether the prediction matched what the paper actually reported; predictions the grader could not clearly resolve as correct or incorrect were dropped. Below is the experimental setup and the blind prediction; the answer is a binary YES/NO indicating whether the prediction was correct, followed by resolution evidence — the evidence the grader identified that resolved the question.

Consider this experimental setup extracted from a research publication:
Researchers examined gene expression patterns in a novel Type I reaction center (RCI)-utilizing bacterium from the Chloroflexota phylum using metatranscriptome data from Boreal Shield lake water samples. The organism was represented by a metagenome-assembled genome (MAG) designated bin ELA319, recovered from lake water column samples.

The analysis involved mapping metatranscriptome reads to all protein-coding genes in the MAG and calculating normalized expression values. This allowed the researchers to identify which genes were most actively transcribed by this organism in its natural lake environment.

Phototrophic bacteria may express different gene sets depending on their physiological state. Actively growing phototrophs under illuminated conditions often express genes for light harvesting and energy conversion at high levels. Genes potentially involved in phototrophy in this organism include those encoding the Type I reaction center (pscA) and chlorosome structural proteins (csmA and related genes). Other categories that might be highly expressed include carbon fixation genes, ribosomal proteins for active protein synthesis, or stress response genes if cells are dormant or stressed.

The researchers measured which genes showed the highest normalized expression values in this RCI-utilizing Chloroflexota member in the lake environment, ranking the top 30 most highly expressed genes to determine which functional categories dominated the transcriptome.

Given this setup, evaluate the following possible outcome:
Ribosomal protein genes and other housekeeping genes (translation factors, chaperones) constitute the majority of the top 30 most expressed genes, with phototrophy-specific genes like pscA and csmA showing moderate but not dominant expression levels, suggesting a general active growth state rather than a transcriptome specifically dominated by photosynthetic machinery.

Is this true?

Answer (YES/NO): NO